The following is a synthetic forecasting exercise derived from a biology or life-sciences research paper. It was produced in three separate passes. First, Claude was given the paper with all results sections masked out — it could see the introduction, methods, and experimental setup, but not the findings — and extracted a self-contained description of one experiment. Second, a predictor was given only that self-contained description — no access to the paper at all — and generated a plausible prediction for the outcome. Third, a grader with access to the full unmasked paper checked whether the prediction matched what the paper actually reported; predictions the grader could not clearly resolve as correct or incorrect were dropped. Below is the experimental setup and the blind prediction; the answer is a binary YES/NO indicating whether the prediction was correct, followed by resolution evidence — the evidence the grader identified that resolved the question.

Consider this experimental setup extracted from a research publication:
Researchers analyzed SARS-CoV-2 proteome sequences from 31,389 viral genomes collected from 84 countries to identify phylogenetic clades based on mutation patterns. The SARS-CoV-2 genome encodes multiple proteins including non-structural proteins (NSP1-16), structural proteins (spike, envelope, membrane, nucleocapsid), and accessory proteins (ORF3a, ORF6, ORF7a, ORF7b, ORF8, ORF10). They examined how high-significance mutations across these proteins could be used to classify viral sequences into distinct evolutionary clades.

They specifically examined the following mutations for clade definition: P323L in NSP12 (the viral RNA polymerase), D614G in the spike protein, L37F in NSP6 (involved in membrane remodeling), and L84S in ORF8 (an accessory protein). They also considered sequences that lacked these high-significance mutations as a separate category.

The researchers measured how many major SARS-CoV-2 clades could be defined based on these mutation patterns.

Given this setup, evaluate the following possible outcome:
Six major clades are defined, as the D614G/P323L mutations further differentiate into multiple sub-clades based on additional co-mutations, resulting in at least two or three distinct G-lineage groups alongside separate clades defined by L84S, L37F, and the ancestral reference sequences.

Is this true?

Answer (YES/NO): NO